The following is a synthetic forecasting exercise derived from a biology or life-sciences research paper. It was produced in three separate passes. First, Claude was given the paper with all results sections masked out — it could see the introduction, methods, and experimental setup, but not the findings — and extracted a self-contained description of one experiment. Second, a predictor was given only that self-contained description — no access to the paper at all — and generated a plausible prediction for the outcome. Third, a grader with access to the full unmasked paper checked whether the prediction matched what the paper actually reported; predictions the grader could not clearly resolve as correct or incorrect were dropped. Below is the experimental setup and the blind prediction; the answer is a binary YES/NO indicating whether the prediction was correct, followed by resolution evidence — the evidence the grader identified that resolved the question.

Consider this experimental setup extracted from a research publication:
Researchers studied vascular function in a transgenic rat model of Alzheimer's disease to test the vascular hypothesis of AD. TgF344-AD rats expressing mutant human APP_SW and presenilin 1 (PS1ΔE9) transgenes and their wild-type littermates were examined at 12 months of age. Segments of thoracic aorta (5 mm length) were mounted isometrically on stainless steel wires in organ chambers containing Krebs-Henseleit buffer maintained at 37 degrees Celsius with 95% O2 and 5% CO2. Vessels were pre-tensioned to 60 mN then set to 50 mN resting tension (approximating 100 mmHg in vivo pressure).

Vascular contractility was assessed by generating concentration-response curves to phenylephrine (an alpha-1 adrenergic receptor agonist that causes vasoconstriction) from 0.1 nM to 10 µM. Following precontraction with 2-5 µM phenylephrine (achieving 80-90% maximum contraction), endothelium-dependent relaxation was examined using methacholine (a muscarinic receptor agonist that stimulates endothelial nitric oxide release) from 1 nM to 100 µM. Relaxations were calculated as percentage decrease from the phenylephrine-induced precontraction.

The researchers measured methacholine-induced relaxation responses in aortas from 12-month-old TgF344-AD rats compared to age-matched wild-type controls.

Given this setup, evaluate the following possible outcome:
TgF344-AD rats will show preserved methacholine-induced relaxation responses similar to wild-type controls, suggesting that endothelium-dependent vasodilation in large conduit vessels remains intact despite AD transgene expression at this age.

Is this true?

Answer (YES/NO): NO